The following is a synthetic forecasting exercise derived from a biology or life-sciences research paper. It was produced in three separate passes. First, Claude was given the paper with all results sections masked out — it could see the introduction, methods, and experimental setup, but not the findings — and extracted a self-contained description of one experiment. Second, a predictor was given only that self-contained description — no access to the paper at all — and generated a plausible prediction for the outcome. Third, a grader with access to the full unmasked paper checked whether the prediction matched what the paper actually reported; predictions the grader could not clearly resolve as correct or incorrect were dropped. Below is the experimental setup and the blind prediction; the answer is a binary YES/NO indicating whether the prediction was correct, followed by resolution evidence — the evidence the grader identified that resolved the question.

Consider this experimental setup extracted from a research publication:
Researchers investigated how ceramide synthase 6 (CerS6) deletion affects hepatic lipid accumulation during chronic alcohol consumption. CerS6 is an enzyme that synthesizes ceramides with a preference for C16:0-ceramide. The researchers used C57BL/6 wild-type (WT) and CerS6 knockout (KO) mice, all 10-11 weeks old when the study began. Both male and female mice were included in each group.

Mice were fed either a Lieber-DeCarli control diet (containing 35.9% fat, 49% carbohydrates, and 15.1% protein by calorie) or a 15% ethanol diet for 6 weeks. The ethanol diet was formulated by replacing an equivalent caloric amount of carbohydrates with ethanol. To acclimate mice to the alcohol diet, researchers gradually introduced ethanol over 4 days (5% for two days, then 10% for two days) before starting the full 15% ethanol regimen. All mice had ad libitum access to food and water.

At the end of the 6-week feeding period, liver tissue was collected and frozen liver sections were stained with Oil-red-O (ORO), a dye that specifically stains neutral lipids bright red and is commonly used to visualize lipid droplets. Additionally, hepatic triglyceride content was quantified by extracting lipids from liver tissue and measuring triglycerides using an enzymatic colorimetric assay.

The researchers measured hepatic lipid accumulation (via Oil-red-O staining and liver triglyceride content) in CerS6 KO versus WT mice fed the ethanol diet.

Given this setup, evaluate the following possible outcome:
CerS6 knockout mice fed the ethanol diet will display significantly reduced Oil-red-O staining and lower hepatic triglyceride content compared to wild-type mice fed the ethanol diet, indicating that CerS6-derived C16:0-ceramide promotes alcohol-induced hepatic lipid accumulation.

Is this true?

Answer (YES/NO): NO